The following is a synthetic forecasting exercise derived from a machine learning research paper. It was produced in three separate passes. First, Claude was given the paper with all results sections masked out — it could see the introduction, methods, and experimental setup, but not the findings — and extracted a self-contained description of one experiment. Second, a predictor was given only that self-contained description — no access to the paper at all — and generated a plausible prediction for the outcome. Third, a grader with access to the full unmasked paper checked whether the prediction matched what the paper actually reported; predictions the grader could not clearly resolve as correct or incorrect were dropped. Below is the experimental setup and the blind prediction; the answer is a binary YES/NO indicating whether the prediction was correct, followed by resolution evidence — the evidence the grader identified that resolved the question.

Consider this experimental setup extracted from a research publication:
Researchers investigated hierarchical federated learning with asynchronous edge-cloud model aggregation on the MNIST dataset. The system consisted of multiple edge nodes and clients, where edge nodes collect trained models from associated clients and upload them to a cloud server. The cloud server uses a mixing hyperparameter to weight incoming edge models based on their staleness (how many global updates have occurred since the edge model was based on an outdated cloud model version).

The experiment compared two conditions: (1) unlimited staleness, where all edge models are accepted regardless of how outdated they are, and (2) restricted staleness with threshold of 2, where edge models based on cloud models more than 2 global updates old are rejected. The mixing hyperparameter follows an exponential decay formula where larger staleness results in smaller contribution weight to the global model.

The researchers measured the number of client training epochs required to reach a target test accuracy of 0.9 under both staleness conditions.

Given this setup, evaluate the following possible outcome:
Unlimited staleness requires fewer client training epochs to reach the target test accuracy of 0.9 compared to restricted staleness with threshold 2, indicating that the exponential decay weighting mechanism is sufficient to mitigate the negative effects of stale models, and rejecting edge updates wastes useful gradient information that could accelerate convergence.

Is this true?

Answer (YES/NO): NO